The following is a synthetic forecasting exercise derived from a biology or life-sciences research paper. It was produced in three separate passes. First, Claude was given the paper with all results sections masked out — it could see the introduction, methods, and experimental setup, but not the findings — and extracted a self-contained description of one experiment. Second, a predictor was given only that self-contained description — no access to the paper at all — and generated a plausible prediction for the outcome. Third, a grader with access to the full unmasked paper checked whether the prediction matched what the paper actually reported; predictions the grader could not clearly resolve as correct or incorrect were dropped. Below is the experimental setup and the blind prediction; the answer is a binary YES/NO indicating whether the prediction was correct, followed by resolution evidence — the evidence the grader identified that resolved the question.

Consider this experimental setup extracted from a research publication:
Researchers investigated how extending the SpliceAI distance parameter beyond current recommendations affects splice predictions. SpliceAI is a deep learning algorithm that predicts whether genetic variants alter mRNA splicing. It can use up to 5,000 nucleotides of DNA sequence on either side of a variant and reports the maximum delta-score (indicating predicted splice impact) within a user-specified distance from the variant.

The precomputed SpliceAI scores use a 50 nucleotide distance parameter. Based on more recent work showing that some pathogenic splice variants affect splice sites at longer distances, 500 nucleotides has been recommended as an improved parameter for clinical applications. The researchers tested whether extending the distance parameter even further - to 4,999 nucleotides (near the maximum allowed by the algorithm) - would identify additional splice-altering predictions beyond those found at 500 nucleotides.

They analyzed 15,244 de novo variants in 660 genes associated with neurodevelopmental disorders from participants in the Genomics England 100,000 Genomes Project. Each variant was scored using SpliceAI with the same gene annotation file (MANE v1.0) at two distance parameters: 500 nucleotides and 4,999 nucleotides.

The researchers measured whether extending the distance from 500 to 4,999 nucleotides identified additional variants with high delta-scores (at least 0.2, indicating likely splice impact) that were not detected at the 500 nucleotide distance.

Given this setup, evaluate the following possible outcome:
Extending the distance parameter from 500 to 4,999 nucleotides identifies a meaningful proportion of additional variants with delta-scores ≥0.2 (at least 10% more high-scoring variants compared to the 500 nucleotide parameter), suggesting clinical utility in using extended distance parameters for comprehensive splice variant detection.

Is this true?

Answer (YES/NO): NO